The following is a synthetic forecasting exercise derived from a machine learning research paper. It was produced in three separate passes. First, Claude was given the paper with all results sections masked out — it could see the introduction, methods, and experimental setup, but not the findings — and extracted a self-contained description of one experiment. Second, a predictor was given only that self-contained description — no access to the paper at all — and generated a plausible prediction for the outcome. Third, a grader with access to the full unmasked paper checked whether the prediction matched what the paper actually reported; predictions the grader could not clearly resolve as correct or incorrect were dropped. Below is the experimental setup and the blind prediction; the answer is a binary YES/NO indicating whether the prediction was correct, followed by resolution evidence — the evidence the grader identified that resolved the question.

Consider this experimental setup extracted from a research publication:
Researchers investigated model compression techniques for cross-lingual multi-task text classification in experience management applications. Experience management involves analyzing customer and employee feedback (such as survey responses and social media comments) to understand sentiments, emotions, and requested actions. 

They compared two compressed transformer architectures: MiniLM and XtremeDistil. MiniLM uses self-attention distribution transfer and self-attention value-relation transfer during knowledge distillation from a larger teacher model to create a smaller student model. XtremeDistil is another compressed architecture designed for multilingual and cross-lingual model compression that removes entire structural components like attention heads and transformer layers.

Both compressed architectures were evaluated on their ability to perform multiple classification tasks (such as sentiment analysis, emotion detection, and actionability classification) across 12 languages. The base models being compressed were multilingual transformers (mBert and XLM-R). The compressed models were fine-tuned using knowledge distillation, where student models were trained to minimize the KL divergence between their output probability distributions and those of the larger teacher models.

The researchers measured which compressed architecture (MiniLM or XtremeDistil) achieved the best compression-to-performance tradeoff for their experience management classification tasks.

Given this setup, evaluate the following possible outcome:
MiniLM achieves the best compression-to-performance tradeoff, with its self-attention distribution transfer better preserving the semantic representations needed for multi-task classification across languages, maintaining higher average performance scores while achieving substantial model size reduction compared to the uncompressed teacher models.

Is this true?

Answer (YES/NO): YES